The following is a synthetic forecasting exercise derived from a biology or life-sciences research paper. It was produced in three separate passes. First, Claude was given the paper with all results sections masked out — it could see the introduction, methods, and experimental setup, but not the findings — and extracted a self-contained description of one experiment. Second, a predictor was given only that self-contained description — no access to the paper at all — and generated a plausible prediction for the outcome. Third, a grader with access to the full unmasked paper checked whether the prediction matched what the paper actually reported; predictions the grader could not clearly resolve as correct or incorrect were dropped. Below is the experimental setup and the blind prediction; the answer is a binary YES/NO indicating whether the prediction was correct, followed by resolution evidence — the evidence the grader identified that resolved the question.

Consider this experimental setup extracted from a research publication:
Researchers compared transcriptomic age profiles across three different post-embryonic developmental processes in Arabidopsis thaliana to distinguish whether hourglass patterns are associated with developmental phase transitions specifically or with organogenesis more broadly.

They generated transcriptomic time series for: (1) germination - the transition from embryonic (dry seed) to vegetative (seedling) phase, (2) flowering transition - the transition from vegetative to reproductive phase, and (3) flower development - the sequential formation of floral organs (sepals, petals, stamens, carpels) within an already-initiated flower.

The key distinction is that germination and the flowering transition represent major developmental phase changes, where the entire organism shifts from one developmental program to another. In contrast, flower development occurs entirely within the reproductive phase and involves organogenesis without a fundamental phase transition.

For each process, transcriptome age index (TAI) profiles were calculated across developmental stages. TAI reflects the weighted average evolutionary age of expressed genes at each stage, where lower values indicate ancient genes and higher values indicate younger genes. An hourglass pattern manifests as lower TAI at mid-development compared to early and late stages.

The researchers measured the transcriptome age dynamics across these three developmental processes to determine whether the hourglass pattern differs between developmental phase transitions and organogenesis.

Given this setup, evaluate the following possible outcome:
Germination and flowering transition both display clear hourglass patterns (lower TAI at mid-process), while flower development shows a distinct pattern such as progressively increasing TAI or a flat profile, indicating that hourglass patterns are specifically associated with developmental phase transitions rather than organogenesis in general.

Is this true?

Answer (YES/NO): YES